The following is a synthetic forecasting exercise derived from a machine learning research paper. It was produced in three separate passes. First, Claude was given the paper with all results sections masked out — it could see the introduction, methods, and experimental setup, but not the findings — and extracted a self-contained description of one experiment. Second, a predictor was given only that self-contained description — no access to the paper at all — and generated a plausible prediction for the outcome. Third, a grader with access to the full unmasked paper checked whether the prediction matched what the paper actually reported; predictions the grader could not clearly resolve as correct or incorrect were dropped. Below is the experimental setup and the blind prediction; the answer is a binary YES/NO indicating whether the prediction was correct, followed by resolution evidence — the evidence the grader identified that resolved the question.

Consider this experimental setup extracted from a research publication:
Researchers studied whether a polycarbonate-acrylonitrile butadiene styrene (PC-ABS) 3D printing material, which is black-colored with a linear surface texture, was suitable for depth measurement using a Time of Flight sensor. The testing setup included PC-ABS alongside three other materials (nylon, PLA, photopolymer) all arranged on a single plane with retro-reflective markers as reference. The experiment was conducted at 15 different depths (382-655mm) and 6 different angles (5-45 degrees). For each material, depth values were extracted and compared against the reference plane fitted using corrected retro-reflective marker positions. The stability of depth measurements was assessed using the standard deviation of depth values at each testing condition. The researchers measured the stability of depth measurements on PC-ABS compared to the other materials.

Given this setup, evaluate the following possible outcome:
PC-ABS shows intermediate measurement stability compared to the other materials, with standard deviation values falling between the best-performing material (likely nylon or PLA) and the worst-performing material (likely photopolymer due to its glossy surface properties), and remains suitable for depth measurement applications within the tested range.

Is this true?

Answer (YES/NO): NO